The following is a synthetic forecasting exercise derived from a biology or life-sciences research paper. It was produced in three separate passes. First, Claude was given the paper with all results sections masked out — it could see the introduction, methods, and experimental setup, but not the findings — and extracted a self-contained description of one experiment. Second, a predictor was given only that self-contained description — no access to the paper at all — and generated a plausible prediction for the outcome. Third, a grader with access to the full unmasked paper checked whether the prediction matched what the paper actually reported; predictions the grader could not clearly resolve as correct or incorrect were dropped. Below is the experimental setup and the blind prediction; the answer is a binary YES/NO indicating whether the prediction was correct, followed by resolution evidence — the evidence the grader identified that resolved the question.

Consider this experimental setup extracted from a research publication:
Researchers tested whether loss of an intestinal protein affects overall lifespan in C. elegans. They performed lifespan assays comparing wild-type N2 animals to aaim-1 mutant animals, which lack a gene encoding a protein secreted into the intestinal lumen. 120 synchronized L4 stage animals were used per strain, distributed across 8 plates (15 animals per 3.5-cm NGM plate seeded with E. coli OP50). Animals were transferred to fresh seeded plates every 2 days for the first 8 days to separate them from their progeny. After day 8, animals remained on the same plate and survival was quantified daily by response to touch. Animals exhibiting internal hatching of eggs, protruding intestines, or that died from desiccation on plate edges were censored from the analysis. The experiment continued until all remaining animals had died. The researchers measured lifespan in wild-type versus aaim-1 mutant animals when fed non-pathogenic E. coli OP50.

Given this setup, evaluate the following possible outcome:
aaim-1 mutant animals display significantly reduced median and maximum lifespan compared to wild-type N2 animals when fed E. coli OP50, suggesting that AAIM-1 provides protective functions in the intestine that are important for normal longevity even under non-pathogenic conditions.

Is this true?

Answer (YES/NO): NO